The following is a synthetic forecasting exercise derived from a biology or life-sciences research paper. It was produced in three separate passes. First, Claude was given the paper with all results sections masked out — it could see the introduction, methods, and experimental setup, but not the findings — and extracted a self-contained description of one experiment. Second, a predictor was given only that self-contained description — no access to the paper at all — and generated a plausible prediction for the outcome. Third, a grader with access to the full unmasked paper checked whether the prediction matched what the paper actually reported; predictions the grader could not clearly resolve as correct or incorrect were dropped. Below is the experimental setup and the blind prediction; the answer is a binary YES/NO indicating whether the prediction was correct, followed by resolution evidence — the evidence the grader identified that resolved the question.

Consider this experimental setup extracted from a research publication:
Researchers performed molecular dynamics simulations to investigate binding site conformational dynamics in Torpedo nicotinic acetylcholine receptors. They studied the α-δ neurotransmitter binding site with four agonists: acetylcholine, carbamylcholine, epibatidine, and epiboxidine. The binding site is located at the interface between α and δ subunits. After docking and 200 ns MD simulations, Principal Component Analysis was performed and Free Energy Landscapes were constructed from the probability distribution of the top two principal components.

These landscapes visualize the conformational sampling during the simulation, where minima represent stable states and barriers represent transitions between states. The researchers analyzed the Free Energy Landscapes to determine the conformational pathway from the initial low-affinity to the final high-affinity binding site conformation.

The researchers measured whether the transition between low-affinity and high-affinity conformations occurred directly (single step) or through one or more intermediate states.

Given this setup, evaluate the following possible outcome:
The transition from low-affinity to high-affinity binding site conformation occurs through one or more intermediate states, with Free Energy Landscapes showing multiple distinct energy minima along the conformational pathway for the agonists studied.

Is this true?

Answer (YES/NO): YES